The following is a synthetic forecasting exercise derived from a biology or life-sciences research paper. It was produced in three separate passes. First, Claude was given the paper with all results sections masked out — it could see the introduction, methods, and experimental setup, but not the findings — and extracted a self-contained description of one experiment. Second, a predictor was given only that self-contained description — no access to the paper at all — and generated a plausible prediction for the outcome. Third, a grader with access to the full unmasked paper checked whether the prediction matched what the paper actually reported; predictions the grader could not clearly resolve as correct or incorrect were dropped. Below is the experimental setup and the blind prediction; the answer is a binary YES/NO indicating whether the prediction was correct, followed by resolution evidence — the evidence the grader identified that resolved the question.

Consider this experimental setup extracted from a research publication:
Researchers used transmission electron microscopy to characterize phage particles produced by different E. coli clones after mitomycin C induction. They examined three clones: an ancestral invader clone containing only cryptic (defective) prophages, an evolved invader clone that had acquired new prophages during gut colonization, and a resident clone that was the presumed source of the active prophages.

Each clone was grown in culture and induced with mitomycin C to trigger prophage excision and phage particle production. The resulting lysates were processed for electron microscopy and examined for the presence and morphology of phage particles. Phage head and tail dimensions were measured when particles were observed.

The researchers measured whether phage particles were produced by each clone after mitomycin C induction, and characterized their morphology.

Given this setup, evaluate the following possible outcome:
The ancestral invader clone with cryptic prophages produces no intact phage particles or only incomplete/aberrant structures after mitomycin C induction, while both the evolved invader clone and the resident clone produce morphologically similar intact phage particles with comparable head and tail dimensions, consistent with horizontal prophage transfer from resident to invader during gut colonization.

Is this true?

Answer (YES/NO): YES